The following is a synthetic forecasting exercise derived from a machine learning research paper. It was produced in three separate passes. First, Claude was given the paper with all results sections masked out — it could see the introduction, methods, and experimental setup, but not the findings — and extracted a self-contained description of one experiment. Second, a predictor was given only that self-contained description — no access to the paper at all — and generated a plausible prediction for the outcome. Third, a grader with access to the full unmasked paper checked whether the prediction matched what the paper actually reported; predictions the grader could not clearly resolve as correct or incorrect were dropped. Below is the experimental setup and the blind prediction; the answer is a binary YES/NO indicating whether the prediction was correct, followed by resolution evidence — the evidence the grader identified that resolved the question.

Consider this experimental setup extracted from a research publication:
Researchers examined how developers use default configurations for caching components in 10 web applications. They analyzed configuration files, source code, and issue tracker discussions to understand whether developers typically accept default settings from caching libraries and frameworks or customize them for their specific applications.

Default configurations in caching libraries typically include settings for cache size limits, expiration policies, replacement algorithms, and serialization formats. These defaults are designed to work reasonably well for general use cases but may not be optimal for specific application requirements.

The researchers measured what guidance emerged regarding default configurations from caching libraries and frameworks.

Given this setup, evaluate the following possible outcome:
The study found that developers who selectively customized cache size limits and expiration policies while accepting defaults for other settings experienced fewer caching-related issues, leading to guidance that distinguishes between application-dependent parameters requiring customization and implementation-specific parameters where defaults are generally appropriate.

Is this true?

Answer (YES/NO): NO